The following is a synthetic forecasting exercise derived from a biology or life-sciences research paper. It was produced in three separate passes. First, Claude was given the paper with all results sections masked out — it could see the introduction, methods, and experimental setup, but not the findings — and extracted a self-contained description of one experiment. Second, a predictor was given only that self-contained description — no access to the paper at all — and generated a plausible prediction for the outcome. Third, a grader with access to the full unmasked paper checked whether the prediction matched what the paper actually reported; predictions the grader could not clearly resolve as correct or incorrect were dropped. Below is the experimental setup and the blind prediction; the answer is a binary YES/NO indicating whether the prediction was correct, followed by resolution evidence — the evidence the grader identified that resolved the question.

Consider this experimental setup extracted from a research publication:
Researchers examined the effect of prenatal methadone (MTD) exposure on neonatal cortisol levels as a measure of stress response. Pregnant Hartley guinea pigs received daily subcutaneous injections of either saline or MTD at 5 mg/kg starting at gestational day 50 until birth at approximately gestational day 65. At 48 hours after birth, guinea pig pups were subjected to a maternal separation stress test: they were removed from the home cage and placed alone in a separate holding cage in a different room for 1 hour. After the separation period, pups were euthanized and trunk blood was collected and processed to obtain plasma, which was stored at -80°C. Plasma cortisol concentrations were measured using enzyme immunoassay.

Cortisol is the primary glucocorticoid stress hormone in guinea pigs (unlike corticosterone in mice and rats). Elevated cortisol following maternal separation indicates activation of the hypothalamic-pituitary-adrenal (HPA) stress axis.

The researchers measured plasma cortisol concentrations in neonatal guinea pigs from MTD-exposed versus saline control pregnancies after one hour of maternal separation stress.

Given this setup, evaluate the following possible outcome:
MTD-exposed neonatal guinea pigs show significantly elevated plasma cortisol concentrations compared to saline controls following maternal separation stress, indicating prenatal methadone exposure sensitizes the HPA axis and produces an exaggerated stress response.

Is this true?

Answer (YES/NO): YES